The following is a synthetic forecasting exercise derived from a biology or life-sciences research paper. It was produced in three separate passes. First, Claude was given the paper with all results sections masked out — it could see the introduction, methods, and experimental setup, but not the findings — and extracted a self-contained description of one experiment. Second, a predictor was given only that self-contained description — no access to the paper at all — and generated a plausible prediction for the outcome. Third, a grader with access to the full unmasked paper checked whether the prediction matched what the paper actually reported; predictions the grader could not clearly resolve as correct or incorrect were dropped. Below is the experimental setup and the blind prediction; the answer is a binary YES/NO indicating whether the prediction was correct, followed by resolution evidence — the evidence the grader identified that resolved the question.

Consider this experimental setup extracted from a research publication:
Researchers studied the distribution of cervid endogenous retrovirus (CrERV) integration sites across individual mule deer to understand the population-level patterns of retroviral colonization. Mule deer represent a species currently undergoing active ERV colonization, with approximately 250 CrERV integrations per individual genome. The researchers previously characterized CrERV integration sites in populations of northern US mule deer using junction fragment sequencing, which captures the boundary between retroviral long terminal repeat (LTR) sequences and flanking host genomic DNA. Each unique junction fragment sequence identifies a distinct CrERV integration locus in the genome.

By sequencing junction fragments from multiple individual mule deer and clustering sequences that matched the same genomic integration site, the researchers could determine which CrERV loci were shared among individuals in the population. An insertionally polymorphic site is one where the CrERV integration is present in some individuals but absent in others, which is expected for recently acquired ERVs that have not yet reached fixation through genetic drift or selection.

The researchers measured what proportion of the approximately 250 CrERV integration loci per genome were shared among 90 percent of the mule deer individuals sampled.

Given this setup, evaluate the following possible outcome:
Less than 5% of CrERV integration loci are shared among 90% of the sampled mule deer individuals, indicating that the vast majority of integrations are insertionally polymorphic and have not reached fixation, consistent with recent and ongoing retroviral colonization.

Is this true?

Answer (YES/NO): YES